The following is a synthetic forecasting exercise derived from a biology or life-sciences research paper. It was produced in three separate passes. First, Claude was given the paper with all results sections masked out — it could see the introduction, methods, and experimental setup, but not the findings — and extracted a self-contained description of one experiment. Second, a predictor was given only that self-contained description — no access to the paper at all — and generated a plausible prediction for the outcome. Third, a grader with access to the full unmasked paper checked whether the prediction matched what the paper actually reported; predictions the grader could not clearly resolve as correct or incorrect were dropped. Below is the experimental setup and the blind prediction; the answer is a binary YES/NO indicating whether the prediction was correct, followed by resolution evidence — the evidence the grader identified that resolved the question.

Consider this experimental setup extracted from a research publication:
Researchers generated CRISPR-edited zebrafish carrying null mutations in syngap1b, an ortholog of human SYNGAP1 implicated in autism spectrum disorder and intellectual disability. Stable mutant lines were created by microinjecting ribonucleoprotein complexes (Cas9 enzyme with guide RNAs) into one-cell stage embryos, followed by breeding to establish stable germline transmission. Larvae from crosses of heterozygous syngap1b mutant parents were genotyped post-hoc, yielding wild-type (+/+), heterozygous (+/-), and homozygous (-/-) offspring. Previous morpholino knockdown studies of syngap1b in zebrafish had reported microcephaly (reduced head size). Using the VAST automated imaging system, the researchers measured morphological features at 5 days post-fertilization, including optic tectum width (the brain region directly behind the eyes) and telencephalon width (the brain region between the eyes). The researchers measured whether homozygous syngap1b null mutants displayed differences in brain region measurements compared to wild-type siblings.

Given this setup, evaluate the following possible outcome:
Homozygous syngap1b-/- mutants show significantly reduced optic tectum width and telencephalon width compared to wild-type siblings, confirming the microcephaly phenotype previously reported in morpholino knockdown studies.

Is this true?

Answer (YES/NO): NO